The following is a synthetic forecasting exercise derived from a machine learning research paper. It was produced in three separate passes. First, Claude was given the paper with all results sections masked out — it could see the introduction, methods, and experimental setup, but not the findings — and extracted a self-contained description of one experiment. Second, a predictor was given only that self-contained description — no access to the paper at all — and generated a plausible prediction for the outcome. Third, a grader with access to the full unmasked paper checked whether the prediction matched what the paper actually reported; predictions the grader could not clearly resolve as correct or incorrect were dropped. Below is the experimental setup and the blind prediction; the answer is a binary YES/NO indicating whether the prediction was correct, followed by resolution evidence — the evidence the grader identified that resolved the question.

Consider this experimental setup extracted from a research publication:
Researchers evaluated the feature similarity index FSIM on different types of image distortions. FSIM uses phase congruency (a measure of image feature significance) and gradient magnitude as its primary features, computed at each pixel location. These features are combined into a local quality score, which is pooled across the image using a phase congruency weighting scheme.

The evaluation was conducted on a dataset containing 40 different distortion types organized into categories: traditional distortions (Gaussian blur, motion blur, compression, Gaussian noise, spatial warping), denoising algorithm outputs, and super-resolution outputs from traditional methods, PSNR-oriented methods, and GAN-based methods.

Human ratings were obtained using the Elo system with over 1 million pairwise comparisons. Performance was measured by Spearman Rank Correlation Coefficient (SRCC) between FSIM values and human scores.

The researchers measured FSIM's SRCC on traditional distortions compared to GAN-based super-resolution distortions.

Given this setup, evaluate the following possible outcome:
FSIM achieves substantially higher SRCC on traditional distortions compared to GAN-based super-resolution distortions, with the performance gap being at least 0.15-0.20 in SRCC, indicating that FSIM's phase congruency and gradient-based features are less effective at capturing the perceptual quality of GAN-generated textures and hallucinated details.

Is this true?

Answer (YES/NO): YES